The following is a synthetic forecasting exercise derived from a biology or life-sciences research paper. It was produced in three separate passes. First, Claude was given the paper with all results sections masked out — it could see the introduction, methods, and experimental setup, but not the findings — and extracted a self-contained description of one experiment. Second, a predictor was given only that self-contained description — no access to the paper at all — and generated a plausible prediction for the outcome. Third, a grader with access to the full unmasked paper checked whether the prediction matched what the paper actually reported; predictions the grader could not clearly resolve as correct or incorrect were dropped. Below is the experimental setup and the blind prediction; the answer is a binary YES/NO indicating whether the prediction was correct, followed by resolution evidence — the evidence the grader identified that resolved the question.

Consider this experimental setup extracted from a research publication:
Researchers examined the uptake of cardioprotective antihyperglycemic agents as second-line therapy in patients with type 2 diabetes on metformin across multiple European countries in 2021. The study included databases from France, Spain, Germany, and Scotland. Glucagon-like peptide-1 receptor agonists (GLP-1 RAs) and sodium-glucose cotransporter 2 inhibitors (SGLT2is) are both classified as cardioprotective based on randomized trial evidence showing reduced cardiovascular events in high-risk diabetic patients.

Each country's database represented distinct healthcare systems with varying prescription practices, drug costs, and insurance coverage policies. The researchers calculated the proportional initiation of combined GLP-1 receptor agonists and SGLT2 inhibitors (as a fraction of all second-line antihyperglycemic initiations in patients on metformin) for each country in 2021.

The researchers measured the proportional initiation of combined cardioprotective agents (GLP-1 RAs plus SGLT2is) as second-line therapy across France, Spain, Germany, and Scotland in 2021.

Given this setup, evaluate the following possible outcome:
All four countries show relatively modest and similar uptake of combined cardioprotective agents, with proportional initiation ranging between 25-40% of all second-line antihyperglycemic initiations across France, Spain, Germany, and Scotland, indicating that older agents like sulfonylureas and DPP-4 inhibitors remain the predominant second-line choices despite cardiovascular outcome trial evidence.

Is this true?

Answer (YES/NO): NO